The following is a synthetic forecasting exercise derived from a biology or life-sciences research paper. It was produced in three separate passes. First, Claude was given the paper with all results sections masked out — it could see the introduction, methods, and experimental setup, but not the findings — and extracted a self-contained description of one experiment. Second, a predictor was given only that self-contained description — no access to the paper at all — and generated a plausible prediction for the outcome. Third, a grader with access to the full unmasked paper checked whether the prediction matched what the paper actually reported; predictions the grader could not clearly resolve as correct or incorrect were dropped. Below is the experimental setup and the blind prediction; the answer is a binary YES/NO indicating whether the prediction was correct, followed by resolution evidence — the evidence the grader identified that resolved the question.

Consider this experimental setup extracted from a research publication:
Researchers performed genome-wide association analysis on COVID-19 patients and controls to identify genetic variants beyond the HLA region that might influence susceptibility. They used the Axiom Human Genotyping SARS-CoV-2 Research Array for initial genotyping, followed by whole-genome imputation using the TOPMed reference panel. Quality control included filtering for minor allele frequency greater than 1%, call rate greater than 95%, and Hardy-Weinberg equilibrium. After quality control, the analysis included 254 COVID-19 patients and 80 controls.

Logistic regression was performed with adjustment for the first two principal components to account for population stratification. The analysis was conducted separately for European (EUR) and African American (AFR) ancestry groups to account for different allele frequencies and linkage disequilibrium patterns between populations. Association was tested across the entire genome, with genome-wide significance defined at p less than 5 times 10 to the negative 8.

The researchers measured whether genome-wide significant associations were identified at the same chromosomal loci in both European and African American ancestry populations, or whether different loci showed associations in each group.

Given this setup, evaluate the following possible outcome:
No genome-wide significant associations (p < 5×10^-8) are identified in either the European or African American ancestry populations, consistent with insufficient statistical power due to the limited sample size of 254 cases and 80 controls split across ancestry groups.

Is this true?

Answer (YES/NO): YES